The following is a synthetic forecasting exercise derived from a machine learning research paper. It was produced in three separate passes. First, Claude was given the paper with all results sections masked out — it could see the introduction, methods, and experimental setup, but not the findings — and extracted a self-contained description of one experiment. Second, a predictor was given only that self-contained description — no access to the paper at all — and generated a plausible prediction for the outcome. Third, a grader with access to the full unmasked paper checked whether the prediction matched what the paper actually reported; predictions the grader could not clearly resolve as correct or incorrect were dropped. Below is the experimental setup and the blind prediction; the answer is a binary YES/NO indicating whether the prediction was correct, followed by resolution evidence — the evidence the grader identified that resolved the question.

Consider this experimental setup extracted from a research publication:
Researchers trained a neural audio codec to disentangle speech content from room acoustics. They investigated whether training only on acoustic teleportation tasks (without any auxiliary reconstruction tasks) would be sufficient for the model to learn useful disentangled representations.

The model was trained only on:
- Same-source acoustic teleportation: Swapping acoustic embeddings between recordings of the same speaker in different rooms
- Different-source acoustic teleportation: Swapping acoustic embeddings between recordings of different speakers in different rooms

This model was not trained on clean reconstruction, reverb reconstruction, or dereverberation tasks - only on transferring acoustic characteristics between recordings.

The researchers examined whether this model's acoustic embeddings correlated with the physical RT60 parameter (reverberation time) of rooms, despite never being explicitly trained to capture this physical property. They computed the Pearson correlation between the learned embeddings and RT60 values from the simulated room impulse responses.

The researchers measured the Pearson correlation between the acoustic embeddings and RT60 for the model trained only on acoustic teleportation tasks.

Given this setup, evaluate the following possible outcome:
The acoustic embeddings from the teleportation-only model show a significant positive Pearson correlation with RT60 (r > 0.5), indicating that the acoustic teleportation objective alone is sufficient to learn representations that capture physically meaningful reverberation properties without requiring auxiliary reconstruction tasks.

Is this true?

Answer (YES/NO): YES